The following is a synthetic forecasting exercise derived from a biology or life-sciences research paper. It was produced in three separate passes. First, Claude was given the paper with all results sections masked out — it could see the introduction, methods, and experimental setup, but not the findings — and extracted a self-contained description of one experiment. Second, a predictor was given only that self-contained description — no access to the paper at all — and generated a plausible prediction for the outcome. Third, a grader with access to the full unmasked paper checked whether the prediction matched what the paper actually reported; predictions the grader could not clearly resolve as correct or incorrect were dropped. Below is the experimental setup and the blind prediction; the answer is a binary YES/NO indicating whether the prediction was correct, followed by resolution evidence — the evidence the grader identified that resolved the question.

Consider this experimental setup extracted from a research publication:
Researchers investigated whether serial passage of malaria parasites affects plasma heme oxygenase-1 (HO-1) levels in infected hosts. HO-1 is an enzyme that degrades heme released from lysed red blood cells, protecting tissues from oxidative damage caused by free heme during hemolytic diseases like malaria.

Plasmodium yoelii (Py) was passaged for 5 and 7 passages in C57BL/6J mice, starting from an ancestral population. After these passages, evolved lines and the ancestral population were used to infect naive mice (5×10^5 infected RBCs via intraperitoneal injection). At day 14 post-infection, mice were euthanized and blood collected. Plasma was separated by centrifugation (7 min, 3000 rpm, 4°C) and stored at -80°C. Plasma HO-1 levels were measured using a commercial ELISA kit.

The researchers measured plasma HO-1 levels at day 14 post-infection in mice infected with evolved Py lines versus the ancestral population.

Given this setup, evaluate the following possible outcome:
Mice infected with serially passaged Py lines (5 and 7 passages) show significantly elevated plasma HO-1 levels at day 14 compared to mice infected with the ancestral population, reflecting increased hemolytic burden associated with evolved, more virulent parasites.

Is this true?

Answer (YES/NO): YES